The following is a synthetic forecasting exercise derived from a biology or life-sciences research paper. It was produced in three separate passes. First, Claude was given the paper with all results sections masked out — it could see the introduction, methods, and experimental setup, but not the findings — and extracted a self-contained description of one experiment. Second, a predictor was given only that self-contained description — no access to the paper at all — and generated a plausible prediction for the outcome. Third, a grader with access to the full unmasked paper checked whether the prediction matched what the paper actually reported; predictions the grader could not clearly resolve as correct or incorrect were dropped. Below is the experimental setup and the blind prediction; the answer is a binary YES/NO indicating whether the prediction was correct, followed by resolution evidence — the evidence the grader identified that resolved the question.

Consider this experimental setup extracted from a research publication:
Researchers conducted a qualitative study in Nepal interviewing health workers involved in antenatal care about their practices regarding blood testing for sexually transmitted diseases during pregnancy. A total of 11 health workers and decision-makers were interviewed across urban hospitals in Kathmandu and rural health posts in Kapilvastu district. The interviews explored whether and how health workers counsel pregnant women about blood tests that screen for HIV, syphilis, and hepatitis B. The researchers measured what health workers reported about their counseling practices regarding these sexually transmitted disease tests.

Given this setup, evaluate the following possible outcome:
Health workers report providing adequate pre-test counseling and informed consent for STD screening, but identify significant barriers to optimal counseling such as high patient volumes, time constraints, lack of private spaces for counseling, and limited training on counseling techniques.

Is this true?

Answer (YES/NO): NO